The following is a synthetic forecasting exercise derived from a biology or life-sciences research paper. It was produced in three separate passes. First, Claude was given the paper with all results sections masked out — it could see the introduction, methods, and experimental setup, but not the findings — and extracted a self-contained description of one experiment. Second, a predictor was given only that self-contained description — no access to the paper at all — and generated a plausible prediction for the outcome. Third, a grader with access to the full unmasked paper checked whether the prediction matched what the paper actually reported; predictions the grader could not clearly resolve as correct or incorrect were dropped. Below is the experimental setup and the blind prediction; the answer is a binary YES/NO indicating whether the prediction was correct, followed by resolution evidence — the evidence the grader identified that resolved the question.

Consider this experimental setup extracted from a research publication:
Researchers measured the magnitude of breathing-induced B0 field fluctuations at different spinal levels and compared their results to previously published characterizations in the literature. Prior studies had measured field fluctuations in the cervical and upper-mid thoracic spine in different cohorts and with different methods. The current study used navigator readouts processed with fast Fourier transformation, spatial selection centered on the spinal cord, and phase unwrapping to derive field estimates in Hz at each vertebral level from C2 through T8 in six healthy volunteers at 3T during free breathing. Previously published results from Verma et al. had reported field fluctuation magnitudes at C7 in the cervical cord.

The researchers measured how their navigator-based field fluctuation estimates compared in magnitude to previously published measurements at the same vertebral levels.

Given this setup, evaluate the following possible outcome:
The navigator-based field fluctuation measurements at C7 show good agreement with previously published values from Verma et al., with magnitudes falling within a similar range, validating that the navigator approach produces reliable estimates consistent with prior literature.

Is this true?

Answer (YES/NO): NO